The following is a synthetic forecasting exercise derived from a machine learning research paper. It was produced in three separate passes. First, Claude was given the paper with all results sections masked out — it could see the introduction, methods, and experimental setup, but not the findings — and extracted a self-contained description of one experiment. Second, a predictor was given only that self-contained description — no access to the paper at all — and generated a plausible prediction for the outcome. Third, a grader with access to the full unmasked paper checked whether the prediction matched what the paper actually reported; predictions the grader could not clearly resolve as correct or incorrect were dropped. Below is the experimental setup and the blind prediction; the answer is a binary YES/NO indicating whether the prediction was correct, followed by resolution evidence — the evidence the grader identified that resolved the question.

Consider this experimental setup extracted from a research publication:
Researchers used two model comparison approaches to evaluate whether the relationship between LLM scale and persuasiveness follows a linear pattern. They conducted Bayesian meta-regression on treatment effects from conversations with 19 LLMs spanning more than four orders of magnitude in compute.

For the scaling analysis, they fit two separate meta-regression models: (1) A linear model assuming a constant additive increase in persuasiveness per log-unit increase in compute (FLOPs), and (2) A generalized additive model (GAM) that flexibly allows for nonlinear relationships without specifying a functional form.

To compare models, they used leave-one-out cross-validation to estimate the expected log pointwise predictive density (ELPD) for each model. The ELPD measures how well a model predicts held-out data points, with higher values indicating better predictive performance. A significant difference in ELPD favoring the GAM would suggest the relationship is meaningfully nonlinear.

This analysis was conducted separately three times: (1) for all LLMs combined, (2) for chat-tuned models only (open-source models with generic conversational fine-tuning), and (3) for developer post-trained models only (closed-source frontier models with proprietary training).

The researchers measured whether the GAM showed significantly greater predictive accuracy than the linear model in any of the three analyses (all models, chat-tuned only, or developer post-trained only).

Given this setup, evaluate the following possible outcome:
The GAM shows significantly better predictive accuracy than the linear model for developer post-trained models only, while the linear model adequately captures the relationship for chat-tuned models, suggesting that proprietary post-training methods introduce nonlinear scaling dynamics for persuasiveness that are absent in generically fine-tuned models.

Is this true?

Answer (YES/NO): NO